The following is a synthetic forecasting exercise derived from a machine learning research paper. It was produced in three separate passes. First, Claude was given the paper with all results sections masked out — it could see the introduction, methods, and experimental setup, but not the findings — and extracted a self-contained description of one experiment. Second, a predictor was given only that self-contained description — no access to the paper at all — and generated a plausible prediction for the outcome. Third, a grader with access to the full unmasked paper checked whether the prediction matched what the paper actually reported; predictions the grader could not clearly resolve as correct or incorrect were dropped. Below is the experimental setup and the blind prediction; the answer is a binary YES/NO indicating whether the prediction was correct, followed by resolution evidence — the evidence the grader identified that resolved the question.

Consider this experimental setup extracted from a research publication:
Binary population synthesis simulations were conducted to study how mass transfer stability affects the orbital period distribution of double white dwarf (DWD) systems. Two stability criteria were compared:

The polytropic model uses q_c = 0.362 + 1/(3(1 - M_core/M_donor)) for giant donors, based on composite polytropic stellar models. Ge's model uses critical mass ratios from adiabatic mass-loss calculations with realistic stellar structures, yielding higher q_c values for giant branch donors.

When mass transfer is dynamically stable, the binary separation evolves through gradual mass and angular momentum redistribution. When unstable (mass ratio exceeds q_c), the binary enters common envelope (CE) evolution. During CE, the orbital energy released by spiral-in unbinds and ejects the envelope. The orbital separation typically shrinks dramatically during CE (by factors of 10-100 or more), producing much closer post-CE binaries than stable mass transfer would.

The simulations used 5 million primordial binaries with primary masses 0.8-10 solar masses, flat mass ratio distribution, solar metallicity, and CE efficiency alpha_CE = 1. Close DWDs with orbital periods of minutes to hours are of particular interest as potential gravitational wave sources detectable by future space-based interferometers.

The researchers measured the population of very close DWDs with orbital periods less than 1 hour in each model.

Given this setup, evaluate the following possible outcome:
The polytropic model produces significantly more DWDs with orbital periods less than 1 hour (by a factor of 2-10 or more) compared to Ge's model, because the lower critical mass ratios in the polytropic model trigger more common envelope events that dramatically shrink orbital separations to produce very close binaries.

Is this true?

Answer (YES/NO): NO